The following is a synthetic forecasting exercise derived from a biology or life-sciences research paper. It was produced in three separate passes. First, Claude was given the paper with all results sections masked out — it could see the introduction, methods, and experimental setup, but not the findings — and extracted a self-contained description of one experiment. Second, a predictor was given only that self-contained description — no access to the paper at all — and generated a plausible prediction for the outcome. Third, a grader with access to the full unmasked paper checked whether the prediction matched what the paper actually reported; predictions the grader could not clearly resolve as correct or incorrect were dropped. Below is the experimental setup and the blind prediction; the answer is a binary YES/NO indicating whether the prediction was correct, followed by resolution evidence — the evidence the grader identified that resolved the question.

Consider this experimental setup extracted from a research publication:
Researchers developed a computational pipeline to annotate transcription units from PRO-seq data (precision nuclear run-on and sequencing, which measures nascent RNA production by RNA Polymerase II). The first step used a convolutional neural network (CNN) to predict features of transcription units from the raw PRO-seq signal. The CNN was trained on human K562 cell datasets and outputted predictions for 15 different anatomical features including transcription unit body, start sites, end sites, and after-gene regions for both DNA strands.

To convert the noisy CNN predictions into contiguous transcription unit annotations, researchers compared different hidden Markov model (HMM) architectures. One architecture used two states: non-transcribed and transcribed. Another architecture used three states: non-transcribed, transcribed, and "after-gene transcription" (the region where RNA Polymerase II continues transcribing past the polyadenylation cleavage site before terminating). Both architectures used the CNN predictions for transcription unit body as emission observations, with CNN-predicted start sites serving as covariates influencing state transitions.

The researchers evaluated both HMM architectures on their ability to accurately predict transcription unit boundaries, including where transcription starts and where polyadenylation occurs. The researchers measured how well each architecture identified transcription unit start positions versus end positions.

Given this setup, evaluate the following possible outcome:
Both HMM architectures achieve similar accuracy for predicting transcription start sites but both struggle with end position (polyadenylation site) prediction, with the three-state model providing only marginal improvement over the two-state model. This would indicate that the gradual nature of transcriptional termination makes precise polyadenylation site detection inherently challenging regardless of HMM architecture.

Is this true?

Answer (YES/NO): NO